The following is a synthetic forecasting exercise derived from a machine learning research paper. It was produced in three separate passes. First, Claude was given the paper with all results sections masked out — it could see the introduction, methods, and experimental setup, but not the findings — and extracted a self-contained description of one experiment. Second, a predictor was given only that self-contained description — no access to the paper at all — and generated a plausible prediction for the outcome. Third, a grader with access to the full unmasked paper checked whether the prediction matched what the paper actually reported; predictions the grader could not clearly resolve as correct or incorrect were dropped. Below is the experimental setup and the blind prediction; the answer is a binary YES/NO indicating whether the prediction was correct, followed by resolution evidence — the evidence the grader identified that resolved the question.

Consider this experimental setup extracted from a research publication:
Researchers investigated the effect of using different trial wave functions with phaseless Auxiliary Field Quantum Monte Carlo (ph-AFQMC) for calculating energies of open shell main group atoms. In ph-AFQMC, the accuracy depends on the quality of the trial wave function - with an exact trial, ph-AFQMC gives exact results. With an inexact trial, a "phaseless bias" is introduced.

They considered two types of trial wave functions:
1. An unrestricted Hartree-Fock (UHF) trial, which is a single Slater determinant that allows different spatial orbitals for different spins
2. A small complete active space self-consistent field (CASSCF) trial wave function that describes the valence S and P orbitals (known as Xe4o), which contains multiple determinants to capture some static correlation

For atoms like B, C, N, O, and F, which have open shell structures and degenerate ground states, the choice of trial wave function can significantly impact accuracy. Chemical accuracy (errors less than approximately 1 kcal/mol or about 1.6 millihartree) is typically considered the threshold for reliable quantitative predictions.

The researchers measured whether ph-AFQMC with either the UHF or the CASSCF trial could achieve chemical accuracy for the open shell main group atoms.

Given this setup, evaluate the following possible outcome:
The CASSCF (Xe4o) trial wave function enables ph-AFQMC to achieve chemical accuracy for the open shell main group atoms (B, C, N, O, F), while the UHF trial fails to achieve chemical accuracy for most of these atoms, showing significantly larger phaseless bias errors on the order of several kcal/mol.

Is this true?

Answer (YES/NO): NO